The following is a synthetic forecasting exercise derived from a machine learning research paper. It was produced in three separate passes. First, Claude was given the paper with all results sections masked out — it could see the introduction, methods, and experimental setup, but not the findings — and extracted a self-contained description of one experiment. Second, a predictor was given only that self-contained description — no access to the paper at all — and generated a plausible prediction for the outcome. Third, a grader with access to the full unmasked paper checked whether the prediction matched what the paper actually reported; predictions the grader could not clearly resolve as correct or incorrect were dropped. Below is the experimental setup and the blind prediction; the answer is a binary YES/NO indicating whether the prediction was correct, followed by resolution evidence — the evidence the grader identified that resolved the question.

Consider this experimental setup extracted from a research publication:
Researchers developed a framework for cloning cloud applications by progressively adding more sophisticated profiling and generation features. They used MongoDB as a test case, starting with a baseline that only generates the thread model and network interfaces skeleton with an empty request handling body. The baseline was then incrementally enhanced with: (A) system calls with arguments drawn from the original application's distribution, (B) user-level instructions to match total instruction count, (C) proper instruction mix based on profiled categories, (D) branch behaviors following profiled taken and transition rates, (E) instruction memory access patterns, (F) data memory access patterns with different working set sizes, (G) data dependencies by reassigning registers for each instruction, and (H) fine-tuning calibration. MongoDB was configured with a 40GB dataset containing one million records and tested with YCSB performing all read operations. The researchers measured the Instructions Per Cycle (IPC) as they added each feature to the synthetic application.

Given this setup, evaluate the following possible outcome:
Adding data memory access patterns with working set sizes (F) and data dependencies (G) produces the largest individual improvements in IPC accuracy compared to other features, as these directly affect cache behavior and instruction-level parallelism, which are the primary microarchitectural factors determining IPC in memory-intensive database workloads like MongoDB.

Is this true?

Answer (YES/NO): NO